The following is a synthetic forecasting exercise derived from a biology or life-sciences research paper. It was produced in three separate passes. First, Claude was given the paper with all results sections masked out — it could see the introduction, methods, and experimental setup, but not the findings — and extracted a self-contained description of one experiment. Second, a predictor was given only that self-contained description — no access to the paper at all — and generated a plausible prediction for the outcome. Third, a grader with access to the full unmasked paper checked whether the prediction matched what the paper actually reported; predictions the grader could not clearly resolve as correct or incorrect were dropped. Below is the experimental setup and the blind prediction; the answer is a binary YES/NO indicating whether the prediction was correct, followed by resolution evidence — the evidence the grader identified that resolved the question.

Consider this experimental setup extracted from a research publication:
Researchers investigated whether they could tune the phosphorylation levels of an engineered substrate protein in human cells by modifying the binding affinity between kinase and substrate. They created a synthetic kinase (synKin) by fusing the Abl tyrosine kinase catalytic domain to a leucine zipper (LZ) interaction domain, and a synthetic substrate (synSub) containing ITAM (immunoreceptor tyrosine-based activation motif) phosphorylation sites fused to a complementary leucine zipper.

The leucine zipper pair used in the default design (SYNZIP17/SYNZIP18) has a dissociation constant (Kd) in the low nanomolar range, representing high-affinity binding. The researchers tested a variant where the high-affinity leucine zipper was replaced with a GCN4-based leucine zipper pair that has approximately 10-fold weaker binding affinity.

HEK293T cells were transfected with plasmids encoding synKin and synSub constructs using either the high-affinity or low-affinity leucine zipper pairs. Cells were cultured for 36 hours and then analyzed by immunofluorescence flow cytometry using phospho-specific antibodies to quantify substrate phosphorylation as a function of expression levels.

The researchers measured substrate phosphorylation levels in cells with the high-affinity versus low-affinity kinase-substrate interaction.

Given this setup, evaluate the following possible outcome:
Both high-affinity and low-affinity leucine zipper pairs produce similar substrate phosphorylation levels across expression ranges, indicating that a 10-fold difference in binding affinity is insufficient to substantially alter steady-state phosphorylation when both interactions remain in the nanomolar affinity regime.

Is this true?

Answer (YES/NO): NO